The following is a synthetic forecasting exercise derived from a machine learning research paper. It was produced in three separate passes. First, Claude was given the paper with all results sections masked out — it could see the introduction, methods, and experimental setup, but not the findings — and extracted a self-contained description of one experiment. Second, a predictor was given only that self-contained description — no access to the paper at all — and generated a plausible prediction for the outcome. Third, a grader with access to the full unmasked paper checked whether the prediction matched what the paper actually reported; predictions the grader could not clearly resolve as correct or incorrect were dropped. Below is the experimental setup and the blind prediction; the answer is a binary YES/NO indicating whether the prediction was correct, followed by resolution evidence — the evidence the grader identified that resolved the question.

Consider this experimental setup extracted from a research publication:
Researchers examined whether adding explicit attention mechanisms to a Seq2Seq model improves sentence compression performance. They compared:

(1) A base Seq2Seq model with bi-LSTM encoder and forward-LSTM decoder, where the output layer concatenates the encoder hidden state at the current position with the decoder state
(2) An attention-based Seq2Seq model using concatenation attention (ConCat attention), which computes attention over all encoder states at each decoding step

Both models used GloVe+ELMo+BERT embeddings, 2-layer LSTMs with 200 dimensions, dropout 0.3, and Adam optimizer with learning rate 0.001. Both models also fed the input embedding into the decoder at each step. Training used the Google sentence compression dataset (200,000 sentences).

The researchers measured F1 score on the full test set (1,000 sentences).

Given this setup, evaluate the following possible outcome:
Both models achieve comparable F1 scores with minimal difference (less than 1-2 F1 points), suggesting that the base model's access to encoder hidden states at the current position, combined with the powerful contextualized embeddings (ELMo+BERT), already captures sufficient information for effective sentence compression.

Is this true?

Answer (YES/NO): YES